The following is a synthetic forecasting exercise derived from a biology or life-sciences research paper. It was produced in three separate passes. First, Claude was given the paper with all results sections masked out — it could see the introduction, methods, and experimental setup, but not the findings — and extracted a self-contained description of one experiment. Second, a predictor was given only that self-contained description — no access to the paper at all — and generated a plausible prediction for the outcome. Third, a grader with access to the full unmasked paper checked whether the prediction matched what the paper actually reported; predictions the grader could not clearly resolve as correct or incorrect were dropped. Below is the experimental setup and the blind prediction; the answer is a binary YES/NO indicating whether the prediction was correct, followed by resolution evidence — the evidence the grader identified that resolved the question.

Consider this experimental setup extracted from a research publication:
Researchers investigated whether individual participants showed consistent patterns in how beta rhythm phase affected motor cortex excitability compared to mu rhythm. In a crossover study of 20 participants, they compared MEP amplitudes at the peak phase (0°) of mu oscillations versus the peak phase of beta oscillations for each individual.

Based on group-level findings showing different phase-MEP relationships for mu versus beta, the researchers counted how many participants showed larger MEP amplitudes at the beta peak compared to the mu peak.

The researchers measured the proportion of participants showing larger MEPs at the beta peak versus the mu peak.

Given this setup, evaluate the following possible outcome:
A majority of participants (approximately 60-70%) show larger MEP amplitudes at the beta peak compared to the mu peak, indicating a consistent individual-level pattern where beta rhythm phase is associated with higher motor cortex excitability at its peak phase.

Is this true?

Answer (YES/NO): YES